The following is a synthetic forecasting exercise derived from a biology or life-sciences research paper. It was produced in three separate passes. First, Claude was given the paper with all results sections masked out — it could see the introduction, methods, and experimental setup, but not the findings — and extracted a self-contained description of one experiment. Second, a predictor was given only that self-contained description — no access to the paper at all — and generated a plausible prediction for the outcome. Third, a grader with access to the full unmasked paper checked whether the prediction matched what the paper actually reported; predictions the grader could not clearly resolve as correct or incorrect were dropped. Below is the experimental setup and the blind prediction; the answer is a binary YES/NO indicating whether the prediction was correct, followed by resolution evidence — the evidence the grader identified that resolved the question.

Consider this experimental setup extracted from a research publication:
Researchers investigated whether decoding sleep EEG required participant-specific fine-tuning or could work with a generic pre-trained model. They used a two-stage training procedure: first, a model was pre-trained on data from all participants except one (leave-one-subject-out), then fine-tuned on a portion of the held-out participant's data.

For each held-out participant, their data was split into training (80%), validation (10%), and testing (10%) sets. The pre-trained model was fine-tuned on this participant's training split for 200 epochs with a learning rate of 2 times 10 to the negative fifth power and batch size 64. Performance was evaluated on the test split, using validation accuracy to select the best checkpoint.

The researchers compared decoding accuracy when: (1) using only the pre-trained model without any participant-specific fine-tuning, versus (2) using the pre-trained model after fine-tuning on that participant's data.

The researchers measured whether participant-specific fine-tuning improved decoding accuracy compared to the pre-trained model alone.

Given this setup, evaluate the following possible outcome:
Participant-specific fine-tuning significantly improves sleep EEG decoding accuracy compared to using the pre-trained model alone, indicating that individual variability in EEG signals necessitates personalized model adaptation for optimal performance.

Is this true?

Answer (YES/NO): YES